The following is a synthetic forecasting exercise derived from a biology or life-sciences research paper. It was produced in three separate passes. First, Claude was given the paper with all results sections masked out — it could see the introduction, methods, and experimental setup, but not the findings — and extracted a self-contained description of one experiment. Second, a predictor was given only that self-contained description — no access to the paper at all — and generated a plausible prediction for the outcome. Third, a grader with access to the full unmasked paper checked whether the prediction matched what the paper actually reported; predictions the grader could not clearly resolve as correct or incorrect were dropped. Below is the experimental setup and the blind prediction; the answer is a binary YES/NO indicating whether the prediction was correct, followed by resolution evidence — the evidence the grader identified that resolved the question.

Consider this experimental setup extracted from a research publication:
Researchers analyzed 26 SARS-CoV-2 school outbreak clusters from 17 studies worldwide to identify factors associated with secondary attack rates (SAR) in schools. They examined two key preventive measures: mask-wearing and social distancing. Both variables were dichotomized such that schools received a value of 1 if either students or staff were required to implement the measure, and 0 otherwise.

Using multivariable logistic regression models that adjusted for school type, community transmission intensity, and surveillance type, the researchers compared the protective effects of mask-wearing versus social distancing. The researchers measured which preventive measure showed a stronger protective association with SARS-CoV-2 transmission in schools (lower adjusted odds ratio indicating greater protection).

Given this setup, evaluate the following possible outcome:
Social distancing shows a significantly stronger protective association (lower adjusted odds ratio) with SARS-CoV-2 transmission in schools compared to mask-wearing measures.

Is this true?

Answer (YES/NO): YES